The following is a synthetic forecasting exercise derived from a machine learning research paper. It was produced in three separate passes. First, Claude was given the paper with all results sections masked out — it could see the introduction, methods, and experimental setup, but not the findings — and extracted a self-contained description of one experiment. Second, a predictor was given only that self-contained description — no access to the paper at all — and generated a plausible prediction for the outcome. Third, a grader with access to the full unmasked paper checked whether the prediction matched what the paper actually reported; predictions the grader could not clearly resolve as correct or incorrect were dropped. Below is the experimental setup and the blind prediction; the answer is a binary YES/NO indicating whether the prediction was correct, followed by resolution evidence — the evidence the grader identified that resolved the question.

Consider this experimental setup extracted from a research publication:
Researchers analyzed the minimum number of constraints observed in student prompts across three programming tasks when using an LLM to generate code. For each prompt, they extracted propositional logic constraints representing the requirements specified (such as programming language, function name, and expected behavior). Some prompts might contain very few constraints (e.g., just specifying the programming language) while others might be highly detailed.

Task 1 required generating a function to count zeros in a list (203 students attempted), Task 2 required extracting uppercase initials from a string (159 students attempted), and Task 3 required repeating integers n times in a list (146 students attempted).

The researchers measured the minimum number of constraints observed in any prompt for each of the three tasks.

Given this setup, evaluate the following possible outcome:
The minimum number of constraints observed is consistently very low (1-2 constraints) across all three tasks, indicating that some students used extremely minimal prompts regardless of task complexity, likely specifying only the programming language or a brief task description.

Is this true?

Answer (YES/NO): NO